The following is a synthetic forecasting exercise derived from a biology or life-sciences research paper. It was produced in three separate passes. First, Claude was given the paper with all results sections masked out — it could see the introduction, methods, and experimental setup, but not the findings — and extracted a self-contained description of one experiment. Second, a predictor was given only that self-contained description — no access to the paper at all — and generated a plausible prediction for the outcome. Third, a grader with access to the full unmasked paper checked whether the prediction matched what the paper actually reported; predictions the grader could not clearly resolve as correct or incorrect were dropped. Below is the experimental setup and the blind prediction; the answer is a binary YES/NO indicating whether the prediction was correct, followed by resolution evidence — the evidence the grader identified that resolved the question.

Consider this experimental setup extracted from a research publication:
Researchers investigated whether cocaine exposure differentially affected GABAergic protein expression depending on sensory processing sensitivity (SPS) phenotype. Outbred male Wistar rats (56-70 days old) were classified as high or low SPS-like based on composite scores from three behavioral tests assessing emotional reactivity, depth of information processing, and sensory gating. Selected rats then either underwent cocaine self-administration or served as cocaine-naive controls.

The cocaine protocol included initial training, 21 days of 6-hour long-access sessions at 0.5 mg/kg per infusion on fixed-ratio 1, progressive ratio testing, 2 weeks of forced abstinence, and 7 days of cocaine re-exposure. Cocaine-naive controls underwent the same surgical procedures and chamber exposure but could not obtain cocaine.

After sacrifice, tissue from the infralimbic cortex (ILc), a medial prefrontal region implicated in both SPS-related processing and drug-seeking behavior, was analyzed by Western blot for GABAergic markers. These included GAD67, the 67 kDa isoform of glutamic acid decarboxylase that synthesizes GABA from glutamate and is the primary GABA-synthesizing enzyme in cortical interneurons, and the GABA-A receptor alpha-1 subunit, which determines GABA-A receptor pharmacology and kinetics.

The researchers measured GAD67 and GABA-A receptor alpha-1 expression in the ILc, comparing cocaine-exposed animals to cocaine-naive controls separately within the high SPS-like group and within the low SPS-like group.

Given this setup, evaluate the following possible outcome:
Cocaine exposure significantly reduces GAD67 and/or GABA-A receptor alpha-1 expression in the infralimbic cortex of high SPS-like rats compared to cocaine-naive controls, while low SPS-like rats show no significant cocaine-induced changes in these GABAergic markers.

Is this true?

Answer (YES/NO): NO